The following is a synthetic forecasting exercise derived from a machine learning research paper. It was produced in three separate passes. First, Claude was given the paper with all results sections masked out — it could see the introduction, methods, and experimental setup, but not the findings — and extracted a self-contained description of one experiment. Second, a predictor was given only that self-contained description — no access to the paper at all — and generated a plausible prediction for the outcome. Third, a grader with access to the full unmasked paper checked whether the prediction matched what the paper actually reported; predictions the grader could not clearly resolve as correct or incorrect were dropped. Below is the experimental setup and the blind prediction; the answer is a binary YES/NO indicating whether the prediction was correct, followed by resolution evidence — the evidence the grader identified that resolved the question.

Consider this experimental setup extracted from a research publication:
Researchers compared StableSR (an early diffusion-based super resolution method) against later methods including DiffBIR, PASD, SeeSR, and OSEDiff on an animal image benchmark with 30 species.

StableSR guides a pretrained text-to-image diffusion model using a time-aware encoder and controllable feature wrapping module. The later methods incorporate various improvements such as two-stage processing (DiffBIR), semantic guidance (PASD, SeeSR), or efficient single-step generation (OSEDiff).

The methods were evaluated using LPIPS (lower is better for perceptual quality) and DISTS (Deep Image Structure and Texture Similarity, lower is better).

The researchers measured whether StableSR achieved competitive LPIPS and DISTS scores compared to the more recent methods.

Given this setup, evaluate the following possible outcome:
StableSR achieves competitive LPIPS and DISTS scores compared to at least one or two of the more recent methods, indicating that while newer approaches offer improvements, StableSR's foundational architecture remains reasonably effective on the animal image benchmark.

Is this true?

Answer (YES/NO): YES